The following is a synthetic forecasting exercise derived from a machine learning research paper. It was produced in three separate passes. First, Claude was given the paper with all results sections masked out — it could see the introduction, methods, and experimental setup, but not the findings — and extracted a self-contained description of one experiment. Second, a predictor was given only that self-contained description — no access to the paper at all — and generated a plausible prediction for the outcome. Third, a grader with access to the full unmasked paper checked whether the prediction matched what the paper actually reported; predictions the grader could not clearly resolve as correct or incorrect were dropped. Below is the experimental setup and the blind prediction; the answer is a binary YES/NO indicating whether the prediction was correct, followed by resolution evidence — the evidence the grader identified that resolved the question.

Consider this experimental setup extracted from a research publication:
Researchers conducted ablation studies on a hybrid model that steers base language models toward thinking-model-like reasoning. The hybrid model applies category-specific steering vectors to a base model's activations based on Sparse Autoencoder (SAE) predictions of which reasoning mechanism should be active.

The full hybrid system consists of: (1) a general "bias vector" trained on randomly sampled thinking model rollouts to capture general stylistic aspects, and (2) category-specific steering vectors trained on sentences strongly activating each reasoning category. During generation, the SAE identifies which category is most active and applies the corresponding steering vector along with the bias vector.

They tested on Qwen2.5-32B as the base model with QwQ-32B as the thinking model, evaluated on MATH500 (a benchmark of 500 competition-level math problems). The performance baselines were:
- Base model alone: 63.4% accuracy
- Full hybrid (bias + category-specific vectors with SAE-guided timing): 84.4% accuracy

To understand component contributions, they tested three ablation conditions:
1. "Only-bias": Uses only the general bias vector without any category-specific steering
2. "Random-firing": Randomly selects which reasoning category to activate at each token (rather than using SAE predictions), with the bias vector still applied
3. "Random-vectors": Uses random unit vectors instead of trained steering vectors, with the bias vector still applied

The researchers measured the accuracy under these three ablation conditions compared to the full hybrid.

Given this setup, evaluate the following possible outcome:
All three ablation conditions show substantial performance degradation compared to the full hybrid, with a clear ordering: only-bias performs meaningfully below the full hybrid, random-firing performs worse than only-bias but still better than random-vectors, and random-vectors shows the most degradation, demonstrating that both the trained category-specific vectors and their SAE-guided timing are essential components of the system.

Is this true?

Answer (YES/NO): NO